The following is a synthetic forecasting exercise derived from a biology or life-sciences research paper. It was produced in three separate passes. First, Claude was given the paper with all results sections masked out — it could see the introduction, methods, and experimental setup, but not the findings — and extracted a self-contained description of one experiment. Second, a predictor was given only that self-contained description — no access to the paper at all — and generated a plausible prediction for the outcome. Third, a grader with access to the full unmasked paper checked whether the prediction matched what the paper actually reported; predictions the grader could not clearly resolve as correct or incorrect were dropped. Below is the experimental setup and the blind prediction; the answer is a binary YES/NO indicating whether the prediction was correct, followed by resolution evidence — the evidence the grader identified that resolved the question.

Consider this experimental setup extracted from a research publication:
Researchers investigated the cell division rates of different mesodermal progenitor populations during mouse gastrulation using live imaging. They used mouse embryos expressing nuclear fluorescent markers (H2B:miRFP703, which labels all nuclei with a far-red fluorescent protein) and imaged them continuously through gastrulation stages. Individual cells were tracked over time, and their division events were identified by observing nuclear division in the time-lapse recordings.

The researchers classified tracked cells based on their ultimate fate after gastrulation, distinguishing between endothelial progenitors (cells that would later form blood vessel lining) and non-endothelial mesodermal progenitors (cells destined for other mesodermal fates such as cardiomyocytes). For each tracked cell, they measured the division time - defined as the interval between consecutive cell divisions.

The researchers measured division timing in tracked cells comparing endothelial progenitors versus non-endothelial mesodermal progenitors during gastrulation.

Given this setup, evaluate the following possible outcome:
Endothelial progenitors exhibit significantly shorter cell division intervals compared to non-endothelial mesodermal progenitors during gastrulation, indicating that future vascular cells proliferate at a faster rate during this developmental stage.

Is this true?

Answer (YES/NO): NO